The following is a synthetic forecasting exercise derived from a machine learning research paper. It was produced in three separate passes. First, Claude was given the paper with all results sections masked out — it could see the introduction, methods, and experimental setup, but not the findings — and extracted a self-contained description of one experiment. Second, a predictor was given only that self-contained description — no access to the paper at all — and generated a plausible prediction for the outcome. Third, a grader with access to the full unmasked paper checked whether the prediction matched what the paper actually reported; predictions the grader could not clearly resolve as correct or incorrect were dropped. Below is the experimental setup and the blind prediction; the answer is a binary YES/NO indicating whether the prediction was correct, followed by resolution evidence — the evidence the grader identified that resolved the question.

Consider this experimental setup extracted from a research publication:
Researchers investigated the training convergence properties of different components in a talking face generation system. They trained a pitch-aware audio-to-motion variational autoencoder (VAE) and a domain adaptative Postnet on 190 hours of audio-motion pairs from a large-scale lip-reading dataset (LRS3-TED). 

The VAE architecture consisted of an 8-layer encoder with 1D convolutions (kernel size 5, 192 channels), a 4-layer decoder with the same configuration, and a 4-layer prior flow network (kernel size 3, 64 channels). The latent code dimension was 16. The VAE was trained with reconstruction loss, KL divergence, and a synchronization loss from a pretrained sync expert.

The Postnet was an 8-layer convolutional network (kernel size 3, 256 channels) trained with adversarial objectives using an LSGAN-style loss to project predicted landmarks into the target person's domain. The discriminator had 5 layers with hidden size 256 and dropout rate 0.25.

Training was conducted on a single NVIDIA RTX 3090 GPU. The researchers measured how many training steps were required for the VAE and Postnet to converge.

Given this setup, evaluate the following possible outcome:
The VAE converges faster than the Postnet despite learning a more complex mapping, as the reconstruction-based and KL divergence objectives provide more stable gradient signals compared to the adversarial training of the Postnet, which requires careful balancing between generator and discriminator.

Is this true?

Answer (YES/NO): NO